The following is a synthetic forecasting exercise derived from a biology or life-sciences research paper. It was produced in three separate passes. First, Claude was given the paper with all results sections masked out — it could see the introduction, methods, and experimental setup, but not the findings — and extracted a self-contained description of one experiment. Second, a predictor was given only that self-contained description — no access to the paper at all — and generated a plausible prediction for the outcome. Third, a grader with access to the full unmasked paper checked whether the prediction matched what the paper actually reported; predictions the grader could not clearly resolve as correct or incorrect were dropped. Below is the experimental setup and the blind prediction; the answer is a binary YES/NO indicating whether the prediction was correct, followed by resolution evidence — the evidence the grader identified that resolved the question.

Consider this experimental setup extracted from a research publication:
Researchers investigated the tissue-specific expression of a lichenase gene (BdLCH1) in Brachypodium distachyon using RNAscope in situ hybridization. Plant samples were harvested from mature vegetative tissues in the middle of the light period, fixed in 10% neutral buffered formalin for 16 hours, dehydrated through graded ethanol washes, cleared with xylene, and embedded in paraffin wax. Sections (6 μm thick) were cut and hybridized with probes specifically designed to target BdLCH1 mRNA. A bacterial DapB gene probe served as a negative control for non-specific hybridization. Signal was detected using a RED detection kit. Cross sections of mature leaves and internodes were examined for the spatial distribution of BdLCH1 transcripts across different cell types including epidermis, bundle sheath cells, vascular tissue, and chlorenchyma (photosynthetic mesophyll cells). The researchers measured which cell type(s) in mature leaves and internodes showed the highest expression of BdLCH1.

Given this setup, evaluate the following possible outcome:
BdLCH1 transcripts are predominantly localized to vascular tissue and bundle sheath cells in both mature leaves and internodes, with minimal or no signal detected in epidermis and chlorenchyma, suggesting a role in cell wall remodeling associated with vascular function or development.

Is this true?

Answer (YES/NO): NO